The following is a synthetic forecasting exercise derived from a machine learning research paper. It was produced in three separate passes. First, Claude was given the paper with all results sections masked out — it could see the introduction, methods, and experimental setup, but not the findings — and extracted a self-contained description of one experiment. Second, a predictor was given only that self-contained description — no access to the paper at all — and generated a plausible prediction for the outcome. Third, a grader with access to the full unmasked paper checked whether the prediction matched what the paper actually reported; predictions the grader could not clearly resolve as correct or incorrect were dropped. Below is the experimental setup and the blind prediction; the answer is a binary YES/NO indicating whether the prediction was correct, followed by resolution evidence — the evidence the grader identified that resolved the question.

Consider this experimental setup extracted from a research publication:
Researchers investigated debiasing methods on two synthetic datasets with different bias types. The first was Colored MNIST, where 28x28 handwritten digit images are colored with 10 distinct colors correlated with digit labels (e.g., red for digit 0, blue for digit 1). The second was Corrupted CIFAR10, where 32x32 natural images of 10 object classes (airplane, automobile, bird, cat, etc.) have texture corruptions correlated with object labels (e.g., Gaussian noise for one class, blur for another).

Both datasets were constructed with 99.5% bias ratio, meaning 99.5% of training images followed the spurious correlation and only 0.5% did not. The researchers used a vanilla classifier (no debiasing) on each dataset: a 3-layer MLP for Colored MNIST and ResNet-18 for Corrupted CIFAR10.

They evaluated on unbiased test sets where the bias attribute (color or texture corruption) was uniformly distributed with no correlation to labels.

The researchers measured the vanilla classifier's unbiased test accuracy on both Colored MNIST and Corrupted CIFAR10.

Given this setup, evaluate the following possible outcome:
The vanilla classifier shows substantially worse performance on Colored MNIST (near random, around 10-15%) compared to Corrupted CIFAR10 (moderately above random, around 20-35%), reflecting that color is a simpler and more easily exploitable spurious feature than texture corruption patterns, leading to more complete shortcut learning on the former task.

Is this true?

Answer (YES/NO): NO